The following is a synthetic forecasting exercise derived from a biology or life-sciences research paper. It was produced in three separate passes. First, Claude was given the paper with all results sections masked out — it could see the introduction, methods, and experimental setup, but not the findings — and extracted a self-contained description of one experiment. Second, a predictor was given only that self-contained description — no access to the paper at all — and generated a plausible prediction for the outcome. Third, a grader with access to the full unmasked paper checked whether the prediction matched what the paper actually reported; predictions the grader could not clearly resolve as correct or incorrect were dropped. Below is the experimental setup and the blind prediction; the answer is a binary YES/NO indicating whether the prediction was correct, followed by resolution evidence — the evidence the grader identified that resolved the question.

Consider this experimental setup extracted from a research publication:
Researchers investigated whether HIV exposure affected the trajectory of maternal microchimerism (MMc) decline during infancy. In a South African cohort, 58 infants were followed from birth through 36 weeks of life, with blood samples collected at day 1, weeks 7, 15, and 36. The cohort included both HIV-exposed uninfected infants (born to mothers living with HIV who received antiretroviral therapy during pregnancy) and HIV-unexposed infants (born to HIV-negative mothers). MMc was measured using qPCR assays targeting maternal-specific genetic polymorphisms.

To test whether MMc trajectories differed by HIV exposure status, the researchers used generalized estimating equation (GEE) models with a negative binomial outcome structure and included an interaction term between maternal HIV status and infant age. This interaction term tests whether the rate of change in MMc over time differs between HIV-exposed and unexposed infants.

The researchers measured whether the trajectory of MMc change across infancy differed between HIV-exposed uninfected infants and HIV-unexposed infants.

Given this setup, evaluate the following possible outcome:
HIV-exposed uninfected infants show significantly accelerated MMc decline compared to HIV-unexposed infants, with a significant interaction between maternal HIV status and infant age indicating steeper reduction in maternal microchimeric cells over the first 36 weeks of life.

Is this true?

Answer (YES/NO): NO